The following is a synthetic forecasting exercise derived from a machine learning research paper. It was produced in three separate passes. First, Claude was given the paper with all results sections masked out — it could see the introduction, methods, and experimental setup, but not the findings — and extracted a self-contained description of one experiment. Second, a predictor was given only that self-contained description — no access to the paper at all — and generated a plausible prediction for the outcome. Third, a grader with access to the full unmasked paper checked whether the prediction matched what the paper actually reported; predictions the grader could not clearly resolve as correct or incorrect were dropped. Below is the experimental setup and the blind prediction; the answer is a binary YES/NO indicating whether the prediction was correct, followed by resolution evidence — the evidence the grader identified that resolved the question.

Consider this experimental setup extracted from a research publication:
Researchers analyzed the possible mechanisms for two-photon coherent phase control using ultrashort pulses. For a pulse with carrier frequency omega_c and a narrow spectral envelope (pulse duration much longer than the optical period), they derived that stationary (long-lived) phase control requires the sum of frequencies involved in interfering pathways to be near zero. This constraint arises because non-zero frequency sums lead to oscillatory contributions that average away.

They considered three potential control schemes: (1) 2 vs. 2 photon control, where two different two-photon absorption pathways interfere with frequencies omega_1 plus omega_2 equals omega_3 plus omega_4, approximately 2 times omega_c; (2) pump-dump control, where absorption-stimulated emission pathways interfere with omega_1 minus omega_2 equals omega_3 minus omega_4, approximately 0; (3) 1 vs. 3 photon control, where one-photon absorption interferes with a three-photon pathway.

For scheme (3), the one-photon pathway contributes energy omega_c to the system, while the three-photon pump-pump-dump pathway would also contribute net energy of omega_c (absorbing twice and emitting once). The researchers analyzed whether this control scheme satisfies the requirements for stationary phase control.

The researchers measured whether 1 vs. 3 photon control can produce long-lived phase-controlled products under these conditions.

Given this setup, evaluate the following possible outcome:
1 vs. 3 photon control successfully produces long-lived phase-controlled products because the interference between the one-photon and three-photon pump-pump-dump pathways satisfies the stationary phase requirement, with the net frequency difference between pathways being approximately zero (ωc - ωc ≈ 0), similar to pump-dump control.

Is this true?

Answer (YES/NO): NO